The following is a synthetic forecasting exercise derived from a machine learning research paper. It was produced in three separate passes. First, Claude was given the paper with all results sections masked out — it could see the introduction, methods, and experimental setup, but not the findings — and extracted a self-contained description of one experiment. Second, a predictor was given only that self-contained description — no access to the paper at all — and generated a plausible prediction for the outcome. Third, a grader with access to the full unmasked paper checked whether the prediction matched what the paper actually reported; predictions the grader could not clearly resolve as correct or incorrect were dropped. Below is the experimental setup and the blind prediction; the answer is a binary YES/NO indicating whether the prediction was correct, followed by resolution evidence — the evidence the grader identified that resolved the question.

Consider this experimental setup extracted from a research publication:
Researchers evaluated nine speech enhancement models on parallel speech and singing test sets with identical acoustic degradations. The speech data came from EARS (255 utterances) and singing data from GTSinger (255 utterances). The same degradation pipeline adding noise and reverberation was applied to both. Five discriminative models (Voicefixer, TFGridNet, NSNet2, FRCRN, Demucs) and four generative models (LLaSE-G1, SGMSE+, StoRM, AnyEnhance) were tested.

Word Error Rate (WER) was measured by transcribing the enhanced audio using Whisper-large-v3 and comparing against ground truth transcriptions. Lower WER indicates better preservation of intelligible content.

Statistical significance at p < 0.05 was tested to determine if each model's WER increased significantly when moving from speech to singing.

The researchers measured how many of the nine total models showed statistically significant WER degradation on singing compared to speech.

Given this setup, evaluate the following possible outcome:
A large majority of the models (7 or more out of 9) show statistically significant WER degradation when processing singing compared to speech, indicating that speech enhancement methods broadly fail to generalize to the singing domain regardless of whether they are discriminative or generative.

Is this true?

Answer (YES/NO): YES